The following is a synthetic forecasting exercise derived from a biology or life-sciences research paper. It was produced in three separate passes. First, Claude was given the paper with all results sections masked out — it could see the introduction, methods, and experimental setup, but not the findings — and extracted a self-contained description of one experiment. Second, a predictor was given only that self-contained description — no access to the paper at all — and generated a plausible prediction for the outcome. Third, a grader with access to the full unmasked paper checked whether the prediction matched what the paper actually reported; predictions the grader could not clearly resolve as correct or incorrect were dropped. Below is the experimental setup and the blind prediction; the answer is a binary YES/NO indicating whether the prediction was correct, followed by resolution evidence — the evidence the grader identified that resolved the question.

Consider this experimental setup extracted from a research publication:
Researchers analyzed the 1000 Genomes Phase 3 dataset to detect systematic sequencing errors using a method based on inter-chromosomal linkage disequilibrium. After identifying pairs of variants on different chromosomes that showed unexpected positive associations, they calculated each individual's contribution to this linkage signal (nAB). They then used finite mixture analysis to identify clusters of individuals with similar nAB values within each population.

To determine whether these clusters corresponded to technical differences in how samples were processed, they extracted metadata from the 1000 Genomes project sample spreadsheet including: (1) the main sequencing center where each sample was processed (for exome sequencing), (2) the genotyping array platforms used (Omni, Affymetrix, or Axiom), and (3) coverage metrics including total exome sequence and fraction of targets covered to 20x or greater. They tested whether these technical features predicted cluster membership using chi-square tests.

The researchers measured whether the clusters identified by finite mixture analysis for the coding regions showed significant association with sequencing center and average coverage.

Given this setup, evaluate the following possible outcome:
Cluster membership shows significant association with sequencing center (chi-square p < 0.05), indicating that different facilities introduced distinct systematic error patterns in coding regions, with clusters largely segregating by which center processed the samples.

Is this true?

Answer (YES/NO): YES